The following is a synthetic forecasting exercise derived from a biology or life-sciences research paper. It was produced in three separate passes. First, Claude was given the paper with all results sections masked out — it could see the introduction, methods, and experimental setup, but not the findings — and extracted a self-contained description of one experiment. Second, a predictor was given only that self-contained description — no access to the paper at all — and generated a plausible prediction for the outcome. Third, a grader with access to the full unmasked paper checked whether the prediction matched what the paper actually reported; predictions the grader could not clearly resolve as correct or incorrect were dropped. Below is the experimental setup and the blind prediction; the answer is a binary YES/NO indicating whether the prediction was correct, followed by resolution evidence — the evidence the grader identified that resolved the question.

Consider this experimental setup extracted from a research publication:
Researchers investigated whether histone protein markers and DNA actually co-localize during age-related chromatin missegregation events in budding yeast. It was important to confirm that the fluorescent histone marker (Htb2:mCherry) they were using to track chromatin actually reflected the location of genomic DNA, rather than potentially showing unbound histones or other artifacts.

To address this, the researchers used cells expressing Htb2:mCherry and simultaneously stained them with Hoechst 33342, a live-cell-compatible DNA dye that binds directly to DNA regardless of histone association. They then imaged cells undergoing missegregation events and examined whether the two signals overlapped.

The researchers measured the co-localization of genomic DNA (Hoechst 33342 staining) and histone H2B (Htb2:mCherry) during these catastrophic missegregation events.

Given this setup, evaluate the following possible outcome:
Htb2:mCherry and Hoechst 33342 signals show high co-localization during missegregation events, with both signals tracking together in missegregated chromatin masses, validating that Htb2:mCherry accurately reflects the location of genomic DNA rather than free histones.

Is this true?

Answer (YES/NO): YES